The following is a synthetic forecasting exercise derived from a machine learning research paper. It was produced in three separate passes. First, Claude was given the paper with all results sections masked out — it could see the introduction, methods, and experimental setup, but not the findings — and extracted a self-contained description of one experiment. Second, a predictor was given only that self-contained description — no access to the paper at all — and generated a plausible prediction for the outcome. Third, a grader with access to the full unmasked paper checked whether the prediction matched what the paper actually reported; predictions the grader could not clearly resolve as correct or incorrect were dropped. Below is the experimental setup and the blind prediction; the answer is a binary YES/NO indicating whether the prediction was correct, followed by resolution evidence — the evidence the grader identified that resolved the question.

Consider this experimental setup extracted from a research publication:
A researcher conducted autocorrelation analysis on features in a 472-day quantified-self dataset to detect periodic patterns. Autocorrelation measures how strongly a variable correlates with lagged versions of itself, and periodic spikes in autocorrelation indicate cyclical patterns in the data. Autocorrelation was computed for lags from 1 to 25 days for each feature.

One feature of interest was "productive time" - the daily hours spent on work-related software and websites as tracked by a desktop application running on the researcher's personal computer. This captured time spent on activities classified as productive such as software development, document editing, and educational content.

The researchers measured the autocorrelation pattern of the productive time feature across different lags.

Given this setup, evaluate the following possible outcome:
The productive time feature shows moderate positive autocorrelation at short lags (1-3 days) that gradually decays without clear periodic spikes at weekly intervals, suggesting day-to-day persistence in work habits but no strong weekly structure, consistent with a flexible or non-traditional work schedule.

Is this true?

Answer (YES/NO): NO